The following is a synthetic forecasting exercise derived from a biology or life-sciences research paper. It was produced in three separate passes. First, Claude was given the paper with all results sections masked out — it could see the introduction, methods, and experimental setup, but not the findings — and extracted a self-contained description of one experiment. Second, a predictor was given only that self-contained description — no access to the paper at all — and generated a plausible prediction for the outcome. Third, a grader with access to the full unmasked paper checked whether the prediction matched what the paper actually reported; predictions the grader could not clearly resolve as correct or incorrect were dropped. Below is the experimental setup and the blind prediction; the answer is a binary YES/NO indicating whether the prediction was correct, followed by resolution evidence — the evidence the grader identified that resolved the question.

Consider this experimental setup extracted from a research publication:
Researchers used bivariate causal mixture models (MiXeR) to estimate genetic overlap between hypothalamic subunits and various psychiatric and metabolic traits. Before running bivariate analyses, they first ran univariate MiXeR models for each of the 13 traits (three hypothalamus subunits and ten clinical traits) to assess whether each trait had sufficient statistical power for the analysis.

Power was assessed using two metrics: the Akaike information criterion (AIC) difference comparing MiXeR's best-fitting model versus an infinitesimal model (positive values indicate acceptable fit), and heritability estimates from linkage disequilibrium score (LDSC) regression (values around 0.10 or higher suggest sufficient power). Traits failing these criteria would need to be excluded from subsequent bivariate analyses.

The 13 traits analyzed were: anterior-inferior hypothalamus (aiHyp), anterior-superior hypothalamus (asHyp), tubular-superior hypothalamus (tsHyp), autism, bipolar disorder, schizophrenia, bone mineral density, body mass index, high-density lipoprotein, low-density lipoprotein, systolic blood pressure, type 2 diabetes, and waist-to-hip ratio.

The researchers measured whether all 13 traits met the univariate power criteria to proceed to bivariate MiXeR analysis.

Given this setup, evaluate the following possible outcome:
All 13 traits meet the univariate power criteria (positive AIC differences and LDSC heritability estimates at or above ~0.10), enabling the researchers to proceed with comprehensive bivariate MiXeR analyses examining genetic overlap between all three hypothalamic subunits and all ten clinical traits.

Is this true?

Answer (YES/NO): YES